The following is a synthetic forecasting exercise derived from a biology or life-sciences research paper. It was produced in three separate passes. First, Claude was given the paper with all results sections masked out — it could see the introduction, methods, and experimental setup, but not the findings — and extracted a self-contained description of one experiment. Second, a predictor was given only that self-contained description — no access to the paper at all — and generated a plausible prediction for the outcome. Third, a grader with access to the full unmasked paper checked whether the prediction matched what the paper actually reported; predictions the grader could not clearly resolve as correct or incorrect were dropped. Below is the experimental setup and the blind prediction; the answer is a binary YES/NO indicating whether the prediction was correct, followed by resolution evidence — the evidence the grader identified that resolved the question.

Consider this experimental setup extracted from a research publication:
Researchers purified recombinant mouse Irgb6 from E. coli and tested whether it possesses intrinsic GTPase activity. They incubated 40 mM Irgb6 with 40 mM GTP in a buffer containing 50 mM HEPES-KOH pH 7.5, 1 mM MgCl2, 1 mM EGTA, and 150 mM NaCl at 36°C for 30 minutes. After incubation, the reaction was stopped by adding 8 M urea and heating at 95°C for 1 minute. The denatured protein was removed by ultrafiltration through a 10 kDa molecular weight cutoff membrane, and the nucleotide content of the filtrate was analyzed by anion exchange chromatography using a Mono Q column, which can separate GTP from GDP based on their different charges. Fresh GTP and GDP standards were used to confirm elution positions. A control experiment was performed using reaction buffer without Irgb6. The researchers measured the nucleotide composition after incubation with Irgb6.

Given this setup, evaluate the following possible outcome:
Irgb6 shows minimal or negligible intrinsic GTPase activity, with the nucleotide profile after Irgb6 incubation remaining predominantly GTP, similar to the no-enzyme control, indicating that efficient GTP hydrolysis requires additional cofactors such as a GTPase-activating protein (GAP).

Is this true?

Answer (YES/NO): NO